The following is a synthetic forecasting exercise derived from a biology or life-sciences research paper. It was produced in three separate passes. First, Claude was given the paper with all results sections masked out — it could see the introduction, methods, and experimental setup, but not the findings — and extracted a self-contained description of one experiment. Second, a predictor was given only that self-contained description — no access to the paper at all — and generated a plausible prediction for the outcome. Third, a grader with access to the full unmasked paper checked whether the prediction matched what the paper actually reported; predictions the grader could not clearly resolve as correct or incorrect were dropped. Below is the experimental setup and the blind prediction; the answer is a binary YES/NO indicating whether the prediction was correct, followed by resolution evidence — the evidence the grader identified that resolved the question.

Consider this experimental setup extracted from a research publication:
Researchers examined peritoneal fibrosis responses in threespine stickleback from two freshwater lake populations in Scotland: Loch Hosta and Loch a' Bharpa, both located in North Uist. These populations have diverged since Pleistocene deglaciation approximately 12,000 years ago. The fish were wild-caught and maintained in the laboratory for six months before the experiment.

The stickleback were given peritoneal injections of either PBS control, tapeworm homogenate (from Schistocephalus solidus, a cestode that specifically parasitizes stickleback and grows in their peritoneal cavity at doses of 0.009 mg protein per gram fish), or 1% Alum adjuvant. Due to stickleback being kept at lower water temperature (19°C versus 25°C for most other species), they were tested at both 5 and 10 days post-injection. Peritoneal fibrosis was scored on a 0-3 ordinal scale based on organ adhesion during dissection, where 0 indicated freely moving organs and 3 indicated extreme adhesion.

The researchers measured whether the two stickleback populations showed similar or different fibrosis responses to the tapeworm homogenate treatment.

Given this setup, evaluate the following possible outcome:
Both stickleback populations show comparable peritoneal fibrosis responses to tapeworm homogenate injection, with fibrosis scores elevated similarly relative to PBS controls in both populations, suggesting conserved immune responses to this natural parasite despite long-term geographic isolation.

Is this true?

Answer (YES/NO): NO